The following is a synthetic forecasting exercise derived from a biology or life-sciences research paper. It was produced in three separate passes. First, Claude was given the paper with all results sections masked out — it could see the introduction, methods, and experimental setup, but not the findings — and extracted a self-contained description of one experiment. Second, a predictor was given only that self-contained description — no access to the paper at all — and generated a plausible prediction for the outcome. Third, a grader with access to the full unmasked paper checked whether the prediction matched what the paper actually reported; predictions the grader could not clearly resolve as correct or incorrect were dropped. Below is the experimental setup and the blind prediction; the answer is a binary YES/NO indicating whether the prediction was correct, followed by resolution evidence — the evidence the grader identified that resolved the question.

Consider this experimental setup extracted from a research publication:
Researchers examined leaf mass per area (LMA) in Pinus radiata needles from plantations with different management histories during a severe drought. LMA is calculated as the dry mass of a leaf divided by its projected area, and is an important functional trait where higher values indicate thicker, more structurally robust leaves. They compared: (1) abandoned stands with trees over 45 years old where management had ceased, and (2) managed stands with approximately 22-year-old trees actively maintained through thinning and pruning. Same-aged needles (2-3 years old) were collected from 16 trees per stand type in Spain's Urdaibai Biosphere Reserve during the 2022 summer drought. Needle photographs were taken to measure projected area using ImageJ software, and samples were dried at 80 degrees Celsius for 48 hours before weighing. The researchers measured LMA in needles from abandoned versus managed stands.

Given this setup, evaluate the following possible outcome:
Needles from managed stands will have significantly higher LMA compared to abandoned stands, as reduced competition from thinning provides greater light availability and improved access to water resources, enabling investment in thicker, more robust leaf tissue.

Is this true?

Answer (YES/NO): YES